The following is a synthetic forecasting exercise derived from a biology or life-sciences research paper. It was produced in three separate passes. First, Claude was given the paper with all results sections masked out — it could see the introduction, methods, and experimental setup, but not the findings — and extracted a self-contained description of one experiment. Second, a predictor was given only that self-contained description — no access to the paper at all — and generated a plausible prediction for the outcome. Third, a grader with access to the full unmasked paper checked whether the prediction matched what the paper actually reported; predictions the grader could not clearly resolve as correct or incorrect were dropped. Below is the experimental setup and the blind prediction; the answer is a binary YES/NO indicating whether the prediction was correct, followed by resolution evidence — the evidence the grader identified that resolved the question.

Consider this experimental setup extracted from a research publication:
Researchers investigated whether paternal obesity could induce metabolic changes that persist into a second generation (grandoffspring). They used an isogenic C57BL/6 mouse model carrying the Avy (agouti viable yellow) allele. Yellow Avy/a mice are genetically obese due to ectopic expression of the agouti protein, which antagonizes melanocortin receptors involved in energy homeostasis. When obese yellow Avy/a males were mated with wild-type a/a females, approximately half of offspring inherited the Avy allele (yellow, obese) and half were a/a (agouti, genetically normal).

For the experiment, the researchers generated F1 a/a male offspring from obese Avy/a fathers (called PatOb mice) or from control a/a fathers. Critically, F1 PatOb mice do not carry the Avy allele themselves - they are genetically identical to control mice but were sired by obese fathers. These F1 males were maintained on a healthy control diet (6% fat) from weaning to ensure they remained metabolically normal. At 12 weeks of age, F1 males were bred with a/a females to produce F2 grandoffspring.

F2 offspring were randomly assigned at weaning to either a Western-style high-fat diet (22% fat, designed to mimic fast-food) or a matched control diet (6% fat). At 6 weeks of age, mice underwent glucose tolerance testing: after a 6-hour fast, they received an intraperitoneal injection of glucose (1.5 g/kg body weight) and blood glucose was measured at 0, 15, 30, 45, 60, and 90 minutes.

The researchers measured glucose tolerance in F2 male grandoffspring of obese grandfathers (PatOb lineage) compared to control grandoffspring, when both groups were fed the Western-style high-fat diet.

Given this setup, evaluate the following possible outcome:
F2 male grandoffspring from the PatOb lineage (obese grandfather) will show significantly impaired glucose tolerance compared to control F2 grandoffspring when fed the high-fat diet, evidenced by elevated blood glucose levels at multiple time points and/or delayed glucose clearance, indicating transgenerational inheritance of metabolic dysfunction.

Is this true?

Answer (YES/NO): YES